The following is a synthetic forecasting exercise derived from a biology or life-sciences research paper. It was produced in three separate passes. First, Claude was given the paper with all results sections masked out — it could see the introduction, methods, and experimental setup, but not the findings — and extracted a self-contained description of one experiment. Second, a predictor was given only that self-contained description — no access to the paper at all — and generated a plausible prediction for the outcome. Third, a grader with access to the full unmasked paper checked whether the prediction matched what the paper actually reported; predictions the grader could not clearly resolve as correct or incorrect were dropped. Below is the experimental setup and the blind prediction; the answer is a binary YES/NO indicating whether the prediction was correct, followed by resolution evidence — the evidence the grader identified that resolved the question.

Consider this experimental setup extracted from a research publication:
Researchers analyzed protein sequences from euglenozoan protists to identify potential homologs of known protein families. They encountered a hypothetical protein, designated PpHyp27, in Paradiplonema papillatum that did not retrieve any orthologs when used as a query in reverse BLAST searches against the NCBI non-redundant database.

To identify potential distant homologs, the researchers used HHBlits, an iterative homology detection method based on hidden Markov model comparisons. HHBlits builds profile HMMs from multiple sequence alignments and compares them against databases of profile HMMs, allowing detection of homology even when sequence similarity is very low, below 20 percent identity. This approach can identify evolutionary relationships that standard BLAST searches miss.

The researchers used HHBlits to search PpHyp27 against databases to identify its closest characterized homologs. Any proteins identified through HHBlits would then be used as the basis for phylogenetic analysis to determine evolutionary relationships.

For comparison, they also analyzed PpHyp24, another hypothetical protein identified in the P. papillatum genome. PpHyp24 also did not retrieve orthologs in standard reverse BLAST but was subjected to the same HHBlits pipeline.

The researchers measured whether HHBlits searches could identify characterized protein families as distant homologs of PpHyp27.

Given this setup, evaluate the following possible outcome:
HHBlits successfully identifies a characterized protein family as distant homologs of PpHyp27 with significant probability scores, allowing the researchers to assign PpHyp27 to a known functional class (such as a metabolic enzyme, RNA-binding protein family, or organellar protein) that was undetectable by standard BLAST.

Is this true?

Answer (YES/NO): NO